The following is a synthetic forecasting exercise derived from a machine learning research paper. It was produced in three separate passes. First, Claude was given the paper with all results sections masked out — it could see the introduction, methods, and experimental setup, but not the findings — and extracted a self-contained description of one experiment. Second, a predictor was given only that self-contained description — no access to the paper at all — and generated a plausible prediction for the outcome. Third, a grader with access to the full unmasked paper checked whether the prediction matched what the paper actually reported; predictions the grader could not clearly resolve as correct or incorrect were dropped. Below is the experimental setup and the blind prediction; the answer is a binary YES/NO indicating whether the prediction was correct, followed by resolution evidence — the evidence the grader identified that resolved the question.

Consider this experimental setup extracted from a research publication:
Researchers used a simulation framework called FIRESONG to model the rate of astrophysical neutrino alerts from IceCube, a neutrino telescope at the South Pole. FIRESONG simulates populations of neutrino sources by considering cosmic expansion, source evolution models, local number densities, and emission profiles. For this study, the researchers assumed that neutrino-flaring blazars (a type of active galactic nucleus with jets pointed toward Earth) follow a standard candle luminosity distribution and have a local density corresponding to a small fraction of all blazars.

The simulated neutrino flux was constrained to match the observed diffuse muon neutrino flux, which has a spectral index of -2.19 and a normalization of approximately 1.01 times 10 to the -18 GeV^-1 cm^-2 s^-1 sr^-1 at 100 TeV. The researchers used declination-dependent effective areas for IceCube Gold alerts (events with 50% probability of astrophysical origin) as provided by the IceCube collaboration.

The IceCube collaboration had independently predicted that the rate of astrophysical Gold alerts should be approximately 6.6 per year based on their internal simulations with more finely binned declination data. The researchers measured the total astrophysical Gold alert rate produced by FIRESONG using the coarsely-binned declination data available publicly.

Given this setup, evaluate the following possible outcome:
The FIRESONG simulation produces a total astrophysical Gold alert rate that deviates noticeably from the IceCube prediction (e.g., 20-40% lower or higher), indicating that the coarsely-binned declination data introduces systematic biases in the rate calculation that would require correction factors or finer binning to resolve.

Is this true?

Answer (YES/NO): NO